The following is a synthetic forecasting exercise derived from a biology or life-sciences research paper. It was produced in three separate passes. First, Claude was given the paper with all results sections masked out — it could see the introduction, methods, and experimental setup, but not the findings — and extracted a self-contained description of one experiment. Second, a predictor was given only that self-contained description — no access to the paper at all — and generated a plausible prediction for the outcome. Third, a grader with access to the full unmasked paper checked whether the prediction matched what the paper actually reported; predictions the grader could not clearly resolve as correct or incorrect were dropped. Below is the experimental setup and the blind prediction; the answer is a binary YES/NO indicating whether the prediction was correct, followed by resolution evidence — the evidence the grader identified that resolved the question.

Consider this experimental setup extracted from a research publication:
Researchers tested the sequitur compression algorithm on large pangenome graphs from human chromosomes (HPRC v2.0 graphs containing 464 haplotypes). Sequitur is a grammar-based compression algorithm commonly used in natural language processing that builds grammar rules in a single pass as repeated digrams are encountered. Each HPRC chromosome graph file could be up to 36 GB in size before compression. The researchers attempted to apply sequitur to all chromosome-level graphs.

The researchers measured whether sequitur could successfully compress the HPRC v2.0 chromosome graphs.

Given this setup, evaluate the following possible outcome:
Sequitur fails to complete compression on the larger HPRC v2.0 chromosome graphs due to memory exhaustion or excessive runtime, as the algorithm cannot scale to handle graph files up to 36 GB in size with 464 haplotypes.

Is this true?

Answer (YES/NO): YES